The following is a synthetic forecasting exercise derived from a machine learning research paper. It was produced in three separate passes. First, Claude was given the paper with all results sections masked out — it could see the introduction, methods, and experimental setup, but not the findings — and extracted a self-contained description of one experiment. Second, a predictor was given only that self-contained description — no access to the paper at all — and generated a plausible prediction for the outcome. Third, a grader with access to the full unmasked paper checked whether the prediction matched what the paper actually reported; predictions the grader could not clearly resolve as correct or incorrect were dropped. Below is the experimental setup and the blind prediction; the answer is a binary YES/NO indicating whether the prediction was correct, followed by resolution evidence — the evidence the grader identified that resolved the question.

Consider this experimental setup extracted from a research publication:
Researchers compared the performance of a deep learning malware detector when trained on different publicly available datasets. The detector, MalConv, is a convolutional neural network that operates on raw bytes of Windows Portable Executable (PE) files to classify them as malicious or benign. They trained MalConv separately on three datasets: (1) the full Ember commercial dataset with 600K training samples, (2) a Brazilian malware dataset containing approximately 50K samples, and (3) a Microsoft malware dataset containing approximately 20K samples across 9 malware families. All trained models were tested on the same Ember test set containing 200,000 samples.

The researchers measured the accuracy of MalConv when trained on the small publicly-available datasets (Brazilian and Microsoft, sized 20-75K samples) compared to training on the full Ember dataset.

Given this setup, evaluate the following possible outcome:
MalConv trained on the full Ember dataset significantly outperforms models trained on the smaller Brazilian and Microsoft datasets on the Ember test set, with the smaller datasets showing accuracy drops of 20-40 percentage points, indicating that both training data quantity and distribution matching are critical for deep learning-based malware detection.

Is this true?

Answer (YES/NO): YES